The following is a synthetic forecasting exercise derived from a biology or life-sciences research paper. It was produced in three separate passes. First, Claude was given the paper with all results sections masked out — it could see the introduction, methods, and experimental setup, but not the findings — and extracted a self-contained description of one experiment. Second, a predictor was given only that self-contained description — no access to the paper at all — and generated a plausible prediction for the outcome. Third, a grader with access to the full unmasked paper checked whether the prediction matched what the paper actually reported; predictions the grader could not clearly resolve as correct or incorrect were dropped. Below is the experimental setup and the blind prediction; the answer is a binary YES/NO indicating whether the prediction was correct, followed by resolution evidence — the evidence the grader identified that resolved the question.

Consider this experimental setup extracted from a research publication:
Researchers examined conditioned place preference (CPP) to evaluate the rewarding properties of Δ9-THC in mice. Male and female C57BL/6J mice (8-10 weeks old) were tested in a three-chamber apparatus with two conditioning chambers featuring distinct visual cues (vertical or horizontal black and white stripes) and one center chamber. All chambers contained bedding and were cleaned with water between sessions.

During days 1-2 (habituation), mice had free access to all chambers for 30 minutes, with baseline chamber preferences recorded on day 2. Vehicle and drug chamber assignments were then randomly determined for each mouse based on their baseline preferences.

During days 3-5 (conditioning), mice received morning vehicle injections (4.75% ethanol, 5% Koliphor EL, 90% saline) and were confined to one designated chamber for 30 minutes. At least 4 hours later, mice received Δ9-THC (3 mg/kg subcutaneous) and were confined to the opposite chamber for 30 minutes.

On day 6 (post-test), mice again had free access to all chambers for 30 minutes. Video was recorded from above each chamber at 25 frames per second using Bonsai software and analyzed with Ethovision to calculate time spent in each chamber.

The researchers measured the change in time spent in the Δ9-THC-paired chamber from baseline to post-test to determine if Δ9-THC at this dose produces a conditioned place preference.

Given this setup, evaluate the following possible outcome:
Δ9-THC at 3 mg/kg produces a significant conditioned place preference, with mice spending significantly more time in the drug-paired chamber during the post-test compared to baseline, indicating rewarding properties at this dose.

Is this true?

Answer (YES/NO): NO